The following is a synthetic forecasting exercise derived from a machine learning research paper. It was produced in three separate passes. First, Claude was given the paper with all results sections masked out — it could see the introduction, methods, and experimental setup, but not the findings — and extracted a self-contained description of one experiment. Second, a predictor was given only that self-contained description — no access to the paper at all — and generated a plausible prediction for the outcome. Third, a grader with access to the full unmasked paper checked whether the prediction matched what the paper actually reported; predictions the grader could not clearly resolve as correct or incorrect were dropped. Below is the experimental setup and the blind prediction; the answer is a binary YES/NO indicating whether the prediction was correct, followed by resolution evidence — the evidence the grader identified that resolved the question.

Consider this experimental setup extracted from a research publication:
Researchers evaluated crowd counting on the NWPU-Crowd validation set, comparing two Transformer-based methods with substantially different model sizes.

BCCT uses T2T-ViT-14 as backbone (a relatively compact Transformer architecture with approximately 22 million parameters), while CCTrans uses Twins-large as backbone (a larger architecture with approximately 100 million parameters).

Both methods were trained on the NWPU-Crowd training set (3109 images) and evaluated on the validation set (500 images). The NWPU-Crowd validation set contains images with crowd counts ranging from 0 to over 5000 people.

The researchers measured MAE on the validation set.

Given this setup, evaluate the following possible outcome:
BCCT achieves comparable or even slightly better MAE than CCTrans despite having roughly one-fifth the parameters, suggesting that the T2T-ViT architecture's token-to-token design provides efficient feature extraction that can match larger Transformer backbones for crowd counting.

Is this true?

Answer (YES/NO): NO